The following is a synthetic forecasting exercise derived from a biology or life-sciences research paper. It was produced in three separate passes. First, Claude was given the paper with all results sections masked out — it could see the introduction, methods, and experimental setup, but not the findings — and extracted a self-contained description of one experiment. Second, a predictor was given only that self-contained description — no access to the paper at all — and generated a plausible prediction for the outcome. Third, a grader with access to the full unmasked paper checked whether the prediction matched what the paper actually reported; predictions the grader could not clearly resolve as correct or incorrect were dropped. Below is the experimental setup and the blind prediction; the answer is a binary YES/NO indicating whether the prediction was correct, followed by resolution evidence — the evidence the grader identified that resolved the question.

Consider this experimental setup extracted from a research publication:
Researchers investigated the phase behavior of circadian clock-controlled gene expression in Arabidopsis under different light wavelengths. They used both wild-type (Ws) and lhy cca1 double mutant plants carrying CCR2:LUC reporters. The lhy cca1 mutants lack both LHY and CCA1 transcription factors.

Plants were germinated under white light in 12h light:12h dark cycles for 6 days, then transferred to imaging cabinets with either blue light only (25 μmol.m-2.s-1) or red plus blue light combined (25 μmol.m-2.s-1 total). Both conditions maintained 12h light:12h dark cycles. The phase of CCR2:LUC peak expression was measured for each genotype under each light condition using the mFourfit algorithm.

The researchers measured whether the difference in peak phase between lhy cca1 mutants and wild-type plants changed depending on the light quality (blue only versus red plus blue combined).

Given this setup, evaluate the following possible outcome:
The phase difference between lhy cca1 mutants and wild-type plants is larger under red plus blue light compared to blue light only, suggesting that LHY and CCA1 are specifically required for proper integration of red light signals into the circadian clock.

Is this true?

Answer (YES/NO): NO